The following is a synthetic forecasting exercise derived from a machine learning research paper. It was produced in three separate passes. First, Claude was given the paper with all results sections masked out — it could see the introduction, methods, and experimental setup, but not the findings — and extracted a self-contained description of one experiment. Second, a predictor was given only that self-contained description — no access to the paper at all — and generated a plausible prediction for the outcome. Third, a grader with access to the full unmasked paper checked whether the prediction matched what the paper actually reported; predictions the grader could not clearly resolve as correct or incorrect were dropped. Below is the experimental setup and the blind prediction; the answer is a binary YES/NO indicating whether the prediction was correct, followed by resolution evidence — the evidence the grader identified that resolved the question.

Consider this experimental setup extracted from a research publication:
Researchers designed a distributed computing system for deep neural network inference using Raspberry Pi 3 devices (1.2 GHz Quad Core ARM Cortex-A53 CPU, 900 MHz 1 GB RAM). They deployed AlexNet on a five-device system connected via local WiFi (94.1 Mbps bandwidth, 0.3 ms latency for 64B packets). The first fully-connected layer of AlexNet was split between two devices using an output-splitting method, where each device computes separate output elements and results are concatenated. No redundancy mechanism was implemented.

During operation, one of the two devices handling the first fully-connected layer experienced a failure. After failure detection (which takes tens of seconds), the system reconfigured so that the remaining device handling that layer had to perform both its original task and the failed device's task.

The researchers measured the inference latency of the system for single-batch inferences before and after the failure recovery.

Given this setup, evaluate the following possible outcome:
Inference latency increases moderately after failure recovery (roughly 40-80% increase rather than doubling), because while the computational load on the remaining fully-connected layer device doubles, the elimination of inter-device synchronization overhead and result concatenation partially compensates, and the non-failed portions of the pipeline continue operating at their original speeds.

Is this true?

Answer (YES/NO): NO